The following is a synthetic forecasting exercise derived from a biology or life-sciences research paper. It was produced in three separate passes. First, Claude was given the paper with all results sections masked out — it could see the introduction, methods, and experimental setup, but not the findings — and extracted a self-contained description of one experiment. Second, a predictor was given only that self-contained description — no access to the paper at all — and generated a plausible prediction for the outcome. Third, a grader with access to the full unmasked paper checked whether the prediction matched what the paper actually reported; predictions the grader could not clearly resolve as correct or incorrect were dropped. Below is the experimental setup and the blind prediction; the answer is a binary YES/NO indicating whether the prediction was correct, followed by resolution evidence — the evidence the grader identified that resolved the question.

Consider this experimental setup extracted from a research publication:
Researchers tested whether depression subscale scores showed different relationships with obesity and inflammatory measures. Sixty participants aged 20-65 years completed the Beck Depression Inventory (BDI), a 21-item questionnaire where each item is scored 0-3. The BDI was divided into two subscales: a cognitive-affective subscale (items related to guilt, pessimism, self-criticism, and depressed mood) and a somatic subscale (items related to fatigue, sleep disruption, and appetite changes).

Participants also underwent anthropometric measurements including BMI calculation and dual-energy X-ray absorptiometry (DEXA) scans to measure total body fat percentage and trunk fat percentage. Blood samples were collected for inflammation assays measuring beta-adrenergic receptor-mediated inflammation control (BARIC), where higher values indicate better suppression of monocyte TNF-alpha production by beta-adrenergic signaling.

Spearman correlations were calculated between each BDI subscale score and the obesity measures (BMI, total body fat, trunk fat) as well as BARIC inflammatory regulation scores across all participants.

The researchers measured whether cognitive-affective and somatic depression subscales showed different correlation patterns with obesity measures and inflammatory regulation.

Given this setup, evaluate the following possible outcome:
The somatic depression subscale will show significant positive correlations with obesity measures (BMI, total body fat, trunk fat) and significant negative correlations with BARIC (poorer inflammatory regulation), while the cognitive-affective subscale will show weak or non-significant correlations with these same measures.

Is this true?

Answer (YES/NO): NO